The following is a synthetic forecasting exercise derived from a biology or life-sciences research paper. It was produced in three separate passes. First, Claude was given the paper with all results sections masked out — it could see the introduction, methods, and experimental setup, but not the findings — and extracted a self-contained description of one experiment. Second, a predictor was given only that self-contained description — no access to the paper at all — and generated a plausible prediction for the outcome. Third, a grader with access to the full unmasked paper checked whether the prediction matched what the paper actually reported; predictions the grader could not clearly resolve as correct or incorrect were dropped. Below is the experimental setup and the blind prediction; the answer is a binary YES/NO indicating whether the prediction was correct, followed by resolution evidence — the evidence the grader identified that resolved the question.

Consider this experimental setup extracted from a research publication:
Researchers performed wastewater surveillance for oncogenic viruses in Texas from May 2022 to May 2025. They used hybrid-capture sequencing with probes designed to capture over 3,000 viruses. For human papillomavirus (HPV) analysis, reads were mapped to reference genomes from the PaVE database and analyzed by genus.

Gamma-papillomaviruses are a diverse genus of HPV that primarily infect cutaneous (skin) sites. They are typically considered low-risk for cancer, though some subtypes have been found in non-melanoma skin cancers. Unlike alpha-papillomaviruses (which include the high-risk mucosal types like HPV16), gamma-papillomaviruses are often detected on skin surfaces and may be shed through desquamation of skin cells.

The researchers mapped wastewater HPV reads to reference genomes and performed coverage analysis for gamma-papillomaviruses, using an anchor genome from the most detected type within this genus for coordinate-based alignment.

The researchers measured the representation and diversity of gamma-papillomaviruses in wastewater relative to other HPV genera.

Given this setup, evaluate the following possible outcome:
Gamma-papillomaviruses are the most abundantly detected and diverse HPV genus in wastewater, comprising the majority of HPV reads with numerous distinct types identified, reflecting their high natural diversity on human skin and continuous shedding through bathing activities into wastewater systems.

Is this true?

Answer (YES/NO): NO